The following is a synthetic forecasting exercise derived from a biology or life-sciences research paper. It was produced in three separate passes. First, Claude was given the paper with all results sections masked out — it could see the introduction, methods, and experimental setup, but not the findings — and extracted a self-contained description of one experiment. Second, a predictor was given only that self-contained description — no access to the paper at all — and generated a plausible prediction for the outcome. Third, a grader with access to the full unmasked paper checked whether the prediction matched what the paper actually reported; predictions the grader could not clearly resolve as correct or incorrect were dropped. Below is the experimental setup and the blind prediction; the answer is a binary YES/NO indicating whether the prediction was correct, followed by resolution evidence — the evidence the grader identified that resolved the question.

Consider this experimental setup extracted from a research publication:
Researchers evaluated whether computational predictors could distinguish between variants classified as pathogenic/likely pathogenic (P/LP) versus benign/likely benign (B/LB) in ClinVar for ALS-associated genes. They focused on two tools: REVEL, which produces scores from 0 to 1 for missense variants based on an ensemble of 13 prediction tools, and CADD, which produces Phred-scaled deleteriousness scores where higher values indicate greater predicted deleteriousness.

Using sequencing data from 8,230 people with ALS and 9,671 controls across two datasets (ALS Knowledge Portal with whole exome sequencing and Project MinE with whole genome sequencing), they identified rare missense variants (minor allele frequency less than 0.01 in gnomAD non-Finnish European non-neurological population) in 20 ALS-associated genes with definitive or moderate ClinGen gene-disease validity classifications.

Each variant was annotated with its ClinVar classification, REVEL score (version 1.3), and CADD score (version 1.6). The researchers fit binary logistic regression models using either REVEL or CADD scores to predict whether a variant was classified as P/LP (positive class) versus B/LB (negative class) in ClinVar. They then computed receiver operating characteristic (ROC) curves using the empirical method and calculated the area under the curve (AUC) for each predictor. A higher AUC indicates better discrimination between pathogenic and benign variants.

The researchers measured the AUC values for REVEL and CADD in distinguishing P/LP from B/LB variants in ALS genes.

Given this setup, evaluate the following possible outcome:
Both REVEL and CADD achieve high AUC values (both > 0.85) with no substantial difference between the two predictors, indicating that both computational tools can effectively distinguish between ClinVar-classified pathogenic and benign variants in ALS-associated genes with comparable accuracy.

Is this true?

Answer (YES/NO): NO